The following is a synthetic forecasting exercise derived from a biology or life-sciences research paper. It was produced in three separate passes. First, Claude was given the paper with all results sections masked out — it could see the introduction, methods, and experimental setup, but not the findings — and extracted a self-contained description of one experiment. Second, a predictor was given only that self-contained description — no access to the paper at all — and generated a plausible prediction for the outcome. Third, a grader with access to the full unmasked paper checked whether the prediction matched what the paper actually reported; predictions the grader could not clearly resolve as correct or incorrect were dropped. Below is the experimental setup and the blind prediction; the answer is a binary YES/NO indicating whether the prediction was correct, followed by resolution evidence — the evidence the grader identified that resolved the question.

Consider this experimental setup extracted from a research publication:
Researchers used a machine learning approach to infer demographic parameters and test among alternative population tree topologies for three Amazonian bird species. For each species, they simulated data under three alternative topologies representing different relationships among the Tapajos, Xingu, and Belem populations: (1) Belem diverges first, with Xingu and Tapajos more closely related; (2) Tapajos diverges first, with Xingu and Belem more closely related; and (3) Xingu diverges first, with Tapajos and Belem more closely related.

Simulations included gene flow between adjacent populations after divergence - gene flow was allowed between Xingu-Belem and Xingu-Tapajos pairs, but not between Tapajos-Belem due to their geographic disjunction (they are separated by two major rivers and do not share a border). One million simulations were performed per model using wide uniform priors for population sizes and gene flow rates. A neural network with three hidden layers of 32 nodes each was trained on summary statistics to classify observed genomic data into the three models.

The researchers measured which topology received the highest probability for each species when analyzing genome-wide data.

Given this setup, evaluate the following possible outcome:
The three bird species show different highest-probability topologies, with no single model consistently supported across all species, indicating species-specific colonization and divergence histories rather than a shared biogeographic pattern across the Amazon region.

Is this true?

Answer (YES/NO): YES